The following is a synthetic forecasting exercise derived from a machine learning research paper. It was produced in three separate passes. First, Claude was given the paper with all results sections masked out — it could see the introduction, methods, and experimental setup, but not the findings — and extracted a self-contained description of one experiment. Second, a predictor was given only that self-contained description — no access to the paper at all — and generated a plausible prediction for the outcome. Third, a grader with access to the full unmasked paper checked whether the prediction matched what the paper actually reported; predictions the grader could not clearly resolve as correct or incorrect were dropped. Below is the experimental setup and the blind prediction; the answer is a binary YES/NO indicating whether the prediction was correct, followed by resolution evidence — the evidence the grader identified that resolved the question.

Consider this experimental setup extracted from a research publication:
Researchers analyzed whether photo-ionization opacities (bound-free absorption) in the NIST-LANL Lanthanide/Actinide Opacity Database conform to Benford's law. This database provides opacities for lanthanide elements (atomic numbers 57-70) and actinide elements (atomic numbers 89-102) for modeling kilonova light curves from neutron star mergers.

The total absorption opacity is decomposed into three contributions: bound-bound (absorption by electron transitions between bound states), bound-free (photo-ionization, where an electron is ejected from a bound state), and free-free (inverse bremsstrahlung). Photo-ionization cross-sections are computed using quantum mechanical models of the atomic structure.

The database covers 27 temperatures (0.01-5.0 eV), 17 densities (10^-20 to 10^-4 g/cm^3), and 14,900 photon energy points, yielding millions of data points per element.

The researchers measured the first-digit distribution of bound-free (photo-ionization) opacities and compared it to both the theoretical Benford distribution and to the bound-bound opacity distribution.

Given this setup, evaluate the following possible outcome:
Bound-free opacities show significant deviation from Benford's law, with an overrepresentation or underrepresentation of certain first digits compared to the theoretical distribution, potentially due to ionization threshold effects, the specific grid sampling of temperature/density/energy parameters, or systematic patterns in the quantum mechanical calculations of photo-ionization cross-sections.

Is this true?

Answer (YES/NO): YES